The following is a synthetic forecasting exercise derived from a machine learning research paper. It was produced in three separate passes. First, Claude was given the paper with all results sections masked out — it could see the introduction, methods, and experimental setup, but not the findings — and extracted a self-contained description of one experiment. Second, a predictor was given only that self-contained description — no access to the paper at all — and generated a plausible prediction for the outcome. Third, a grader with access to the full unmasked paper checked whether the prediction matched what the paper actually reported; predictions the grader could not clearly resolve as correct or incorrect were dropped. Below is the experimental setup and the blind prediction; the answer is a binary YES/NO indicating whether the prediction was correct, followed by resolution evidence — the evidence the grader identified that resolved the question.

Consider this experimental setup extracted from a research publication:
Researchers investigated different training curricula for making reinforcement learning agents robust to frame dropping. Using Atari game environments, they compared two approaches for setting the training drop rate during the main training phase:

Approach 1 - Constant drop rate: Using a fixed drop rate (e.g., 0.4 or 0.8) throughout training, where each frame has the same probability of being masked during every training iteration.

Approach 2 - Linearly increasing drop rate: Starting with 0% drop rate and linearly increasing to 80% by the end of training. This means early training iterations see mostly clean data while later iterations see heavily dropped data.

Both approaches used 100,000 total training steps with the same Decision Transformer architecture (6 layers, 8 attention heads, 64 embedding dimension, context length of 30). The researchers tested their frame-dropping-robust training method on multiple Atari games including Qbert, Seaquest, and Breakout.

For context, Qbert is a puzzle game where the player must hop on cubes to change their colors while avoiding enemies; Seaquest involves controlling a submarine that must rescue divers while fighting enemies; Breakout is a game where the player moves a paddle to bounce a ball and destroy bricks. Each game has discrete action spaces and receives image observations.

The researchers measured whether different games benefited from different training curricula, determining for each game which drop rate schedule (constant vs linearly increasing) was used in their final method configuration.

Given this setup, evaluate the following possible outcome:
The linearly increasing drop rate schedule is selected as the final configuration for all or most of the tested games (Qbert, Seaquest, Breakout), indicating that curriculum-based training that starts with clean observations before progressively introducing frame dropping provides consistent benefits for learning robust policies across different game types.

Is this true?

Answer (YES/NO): NO